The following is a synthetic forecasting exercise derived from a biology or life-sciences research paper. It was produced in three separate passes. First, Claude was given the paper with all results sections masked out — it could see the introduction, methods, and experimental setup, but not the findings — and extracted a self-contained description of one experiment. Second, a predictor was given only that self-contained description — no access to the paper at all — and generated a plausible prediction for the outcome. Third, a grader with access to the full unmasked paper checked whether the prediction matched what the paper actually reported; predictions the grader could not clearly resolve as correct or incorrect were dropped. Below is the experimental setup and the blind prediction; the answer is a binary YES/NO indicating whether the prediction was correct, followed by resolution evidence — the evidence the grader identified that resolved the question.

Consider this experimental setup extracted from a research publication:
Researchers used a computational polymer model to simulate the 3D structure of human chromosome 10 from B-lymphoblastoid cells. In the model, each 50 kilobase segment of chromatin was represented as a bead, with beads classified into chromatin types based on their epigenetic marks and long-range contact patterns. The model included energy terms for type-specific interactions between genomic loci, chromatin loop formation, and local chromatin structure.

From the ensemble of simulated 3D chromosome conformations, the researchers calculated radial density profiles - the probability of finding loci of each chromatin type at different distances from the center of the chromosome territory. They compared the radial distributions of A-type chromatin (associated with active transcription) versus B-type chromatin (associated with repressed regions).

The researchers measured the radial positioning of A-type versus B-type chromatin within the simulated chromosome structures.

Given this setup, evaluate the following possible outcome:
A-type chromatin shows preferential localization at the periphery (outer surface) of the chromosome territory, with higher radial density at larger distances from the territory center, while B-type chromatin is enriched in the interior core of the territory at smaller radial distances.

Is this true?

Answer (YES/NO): YES